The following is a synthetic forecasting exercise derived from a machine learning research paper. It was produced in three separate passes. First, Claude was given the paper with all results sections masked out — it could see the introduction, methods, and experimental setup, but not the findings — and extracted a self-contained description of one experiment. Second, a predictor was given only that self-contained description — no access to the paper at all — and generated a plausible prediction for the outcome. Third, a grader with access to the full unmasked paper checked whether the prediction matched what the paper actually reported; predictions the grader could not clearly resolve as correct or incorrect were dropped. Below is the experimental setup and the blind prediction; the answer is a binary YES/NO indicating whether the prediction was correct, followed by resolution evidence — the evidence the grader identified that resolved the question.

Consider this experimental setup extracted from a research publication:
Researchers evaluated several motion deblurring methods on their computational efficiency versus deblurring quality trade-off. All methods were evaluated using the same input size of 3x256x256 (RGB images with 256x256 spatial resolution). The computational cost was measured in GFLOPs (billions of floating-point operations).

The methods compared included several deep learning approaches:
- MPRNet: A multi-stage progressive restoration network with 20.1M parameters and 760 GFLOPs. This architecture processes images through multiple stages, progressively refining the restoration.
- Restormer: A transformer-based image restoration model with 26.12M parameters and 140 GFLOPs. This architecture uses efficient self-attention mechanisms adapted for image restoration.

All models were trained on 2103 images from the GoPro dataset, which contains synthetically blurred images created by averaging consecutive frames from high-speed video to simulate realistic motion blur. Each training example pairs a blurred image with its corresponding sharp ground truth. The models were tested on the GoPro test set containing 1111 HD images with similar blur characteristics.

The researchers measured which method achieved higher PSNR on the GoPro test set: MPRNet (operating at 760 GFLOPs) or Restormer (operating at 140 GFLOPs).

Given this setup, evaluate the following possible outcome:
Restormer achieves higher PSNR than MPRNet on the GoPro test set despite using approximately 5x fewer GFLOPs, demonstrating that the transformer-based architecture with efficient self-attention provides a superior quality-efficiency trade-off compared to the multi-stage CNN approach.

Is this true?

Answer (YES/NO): YES